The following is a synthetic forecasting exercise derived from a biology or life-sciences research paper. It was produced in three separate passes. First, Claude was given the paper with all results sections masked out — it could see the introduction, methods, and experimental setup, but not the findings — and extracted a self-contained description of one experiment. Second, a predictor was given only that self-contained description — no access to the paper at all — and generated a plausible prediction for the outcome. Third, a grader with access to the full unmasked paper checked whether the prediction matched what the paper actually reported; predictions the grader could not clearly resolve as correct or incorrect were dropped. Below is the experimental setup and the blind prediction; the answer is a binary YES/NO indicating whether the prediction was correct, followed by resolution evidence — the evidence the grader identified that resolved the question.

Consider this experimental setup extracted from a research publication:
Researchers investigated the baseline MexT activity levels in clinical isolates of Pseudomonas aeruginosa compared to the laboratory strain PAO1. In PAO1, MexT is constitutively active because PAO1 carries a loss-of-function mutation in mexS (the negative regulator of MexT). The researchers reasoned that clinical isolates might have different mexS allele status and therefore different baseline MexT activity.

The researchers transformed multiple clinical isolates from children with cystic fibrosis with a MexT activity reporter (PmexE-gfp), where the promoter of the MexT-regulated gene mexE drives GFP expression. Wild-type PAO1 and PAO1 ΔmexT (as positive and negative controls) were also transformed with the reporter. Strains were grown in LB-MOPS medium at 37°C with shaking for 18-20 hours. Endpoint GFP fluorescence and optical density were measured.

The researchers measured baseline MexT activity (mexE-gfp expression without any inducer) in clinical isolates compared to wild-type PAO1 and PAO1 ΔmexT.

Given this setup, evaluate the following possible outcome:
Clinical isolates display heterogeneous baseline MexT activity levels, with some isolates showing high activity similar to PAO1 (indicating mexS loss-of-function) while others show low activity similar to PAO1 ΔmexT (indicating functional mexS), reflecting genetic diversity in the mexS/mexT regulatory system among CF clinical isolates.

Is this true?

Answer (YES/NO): NO